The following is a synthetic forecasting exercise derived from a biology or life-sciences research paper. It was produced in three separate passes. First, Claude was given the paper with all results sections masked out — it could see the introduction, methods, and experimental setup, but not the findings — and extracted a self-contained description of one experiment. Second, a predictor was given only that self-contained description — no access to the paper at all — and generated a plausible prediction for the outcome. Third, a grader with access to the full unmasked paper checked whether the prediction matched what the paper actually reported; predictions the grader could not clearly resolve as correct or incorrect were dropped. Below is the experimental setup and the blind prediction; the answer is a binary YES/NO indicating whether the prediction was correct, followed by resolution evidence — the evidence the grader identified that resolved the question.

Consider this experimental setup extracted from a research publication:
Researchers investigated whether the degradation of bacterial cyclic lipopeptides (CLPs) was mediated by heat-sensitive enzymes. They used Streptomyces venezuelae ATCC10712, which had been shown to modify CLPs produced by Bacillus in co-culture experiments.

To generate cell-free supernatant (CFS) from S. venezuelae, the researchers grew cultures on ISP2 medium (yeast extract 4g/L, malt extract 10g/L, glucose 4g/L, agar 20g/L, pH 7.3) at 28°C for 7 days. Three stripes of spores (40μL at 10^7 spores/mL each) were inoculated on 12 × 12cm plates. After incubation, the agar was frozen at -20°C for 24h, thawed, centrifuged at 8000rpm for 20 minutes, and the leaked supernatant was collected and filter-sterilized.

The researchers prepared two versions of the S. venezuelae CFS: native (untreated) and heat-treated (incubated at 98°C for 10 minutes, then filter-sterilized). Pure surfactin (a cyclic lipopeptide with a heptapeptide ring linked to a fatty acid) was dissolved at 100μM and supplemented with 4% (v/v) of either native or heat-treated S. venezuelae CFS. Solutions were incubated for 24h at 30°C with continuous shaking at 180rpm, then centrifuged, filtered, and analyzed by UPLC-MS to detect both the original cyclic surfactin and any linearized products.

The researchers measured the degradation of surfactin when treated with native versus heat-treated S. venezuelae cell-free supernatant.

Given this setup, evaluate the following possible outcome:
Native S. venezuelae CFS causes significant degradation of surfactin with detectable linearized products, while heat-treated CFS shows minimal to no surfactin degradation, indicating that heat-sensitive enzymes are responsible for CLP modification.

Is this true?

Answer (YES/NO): YES